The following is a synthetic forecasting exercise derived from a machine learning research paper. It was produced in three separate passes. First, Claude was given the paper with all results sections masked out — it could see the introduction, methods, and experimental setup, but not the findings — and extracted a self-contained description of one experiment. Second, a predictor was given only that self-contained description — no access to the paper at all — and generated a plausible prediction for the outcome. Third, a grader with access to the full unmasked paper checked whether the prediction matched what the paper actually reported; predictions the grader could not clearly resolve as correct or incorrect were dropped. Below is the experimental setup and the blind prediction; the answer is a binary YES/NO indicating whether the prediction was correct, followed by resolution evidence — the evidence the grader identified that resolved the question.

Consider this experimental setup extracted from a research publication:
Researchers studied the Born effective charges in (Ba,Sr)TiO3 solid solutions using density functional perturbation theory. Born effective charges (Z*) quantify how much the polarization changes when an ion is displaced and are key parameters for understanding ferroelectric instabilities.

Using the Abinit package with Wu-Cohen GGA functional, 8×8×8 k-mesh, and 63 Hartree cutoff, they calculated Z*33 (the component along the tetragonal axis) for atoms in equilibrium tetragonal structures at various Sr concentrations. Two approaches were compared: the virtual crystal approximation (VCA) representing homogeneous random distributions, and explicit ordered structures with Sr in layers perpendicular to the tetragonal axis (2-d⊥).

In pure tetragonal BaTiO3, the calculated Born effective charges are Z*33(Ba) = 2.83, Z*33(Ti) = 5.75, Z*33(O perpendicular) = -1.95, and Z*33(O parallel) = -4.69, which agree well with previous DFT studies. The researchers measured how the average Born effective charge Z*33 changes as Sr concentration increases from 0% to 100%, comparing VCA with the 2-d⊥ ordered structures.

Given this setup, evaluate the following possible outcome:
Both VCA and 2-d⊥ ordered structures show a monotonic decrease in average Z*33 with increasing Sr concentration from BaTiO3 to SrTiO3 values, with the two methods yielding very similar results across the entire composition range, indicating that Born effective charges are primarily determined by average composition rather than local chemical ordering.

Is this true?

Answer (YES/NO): NO